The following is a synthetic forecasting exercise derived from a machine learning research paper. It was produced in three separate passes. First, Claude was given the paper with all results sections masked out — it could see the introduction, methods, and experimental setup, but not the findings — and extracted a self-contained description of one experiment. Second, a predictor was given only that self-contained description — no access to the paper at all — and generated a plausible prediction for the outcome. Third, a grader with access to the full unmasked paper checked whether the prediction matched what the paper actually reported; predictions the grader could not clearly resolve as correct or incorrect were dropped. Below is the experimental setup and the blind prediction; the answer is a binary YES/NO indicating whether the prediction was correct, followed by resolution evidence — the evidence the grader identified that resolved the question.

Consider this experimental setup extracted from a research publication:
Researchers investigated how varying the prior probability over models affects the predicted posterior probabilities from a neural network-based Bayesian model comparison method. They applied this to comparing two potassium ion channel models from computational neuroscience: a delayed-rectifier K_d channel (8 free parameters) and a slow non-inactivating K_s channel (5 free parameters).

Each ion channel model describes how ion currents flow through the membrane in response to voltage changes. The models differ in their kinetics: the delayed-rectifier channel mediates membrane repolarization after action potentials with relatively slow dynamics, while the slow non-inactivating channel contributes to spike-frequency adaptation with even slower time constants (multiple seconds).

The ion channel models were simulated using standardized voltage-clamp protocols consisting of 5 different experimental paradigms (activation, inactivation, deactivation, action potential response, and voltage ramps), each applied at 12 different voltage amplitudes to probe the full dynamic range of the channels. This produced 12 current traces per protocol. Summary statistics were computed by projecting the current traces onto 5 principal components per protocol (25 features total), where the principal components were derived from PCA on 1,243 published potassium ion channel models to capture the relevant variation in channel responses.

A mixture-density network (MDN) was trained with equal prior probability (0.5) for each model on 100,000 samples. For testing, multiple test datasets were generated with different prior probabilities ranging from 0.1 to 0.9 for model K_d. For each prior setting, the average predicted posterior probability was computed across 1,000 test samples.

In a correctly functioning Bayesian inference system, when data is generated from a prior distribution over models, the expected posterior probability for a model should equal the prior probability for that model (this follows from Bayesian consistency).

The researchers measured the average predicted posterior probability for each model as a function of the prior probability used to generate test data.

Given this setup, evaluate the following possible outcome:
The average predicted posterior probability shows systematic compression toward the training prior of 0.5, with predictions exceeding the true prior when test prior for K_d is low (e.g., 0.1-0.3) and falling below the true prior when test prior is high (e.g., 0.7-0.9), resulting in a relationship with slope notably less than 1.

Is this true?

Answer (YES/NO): NO